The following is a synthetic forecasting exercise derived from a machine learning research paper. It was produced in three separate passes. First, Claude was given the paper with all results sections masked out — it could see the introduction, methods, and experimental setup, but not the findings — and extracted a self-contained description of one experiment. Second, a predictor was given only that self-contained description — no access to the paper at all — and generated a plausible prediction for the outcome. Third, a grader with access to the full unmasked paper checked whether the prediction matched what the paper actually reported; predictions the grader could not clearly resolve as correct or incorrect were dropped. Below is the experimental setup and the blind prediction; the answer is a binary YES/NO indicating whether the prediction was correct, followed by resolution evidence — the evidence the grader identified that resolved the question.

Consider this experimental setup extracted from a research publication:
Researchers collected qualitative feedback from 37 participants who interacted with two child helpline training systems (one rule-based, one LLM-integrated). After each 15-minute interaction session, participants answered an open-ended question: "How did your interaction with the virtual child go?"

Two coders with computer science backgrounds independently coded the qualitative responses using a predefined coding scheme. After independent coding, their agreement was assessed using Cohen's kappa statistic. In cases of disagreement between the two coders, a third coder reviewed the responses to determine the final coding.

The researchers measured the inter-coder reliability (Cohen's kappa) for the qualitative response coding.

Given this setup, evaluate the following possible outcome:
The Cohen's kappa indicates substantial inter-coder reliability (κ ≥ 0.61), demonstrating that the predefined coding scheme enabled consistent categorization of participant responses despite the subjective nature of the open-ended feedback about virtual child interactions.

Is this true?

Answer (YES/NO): NO